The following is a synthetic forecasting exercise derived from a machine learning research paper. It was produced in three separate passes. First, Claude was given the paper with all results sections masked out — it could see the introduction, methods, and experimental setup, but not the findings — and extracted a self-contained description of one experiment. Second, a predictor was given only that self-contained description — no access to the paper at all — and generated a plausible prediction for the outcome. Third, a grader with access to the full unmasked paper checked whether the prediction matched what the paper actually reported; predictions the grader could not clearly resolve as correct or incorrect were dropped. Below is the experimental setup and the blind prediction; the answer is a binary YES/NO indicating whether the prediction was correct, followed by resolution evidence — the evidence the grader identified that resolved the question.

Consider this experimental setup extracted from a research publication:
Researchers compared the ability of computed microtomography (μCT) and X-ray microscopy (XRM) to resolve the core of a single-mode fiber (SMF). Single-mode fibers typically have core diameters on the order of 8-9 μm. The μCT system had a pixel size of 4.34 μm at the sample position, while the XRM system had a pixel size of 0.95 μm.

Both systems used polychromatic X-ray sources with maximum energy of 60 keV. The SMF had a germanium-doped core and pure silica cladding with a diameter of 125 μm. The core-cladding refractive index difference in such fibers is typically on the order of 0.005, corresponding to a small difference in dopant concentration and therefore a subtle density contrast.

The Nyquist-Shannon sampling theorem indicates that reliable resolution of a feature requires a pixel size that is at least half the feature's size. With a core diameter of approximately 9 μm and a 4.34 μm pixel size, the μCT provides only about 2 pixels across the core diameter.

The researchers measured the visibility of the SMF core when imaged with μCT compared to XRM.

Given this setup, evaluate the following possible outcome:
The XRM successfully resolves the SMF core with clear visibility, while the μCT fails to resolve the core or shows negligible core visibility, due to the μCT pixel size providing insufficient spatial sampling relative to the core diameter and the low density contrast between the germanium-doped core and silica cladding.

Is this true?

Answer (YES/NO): YES